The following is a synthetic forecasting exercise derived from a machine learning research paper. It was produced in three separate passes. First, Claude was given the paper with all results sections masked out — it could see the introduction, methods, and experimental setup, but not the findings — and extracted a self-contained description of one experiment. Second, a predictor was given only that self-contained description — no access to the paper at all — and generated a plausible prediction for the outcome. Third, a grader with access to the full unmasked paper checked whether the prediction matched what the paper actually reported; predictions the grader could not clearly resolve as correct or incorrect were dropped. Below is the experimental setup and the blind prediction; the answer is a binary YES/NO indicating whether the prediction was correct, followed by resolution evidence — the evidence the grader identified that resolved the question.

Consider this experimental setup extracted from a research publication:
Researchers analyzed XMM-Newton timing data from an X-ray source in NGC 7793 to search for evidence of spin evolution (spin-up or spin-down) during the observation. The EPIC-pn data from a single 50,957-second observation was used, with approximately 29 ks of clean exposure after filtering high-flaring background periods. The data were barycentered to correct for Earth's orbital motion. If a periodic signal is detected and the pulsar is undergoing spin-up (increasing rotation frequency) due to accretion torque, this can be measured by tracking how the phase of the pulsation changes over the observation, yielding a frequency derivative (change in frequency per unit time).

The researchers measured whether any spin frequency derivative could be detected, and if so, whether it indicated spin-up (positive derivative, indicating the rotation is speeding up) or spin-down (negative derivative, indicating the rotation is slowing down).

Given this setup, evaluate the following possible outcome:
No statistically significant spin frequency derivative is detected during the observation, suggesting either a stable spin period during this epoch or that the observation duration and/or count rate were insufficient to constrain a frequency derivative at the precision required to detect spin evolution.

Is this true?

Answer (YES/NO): NO